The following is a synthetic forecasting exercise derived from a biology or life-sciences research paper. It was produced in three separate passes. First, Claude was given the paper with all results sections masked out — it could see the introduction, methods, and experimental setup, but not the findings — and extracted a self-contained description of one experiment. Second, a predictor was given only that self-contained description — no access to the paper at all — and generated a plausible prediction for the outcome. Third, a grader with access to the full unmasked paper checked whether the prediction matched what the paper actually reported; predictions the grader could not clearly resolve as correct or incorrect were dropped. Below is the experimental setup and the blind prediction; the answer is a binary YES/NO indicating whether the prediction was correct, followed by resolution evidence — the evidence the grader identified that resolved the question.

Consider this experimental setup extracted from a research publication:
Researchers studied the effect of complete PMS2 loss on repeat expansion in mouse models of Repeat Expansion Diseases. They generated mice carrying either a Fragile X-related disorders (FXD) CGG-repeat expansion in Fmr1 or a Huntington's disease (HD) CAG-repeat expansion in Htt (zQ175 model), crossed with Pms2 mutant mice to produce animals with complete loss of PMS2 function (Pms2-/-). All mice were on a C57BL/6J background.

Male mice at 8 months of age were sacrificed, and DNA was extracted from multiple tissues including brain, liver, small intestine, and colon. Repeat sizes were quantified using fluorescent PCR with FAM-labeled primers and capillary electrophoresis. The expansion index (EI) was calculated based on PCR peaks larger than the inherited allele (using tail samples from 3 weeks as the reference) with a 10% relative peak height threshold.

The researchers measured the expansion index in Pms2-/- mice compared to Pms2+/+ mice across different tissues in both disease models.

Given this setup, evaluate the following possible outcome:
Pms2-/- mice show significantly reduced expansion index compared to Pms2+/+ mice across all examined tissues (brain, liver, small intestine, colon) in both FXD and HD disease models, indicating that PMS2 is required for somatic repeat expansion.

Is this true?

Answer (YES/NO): NO